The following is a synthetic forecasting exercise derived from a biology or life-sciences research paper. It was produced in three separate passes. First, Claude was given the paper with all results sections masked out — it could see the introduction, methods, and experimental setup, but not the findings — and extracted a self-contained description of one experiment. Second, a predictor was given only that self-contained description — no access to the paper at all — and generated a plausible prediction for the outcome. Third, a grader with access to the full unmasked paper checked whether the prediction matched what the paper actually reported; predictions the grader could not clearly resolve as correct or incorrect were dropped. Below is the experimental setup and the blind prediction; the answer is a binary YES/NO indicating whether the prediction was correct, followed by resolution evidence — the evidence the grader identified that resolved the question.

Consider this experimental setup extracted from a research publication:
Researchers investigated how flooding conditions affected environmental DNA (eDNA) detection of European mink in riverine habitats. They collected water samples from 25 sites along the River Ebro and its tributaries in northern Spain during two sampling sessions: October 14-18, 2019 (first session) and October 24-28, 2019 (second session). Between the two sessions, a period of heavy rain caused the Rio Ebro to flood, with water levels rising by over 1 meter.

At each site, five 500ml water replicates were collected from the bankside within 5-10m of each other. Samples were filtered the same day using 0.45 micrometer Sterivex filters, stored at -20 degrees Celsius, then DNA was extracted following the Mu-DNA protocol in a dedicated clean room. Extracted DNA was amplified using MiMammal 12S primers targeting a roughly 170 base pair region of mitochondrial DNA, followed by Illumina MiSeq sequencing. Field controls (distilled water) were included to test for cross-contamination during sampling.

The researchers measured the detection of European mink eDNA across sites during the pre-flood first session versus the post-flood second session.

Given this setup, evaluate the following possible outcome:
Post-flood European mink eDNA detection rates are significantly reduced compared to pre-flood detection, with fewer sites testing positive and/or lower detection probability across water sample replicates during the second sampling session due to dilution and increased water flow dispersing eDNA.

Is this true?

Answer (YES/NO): NO